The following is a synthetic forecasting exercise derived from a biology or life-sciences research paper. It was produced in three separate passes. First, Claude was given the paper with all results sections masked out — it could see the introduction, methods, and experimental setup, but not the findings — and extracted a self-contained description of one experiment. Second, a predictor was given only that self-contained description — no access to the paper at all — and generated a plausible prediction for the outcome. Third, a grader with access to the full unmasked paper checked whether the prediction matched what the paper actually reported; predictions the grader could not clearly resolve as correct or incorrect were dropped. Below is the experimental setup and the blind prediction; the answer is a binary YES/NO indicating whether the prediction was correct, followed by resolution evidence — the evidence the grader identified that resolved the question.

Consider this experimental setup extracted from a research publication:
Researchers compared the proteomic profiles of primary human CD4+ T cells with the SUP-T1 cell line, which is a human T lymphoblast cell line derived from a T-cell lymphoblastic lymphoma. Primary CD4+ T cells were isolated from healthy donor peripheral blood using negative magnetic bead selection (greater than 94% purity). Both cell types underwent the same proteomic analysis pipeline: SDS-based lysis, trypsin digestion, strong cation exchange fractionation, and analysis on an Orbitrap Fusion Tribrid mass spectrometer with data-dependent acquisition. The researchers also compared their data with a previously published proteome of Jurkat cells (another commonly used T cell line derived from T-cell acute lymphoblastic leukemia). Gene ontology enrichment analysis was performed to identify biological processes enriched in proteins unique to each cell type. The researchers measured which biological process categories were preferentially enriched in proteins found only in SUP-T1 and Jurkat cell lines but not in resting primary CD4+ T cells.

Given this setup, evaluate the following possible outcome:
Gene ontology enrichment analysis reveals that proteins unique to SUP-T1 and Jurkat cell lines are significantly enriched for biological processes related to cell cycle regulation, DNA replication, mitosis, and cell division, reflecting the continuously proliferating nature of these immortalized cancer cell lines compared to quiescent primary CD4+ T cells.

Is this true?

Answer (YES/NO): NO